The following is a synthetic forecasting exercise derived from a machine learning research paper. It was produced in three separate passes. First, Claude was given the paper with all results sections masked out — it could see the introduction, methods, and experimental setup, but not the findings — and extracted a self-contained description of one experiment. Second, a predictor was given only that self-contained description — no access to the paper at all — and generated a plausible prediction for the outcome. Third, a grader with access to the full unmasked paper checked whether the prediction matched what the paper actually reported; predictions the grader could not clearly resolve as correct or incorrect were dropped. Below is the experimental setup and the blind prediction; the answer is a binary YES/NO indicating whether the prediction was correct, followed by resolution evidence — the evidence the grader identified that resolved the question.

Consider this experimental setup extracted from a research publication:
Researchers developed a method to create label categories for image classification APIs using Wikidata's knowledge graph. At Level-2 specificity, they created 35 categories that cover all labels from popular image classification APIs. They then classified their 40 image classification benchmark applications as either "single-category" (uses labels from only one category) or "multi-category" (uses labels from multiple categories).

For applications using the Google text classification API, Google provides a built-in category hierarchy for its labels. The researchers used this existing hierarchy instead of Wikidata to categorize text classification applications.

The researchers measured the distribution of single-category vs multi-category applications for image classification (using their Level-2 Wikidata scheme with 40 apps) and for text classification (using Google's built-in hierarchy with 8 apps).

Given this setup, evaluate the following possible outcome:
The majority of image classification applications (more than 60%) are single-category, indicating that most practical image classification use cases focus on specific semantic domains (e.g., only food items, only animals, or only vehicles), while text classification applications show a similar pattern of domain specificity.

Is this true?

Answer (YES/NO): NO